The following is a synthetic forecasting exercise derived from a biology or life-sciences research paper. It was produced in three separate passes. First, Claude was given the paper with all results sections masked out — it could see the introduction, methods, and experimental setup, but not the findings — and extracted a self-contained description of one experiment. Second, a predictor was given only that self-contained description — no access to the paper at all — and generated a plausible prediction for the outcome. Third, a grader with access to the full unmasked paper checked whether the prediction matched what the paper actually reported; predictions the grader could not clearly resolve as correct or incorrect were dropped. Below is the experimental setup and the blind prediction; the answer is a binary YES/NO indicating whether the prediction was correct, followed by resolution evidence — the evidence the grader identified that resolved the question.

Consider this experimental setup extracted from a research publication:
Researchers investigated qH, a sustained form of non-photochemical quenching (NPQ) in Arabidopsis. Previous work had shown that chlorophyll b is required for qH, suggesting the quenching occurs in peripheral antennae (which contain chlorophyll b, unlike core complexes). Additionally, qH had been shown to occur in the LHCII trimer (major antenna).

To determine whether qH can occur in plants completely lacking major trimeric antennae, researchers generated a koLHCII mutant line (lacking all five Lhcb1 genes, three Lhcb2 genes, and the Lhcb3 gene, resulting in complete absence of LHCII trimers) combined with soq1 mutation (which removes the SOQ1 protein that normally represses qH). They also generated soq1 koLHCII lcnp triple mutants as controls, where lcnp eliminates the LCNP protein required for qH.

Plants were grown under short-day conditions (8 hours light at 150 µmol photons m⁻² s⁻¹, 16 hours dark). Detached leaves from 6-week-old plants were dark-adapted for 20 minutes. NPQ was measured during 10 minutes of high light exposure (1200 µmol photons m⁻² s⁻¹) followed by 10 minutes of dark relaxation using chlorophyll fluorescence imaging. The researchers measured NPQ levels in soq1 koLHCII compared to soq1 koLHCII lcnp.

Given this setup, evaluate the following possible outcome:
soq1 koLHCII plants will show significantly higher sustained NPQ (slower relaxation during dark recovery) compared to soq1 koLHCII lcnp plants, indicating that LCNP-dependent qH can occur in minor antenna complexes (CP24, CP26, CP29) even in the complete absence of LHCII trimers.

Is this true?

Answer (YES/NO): YES